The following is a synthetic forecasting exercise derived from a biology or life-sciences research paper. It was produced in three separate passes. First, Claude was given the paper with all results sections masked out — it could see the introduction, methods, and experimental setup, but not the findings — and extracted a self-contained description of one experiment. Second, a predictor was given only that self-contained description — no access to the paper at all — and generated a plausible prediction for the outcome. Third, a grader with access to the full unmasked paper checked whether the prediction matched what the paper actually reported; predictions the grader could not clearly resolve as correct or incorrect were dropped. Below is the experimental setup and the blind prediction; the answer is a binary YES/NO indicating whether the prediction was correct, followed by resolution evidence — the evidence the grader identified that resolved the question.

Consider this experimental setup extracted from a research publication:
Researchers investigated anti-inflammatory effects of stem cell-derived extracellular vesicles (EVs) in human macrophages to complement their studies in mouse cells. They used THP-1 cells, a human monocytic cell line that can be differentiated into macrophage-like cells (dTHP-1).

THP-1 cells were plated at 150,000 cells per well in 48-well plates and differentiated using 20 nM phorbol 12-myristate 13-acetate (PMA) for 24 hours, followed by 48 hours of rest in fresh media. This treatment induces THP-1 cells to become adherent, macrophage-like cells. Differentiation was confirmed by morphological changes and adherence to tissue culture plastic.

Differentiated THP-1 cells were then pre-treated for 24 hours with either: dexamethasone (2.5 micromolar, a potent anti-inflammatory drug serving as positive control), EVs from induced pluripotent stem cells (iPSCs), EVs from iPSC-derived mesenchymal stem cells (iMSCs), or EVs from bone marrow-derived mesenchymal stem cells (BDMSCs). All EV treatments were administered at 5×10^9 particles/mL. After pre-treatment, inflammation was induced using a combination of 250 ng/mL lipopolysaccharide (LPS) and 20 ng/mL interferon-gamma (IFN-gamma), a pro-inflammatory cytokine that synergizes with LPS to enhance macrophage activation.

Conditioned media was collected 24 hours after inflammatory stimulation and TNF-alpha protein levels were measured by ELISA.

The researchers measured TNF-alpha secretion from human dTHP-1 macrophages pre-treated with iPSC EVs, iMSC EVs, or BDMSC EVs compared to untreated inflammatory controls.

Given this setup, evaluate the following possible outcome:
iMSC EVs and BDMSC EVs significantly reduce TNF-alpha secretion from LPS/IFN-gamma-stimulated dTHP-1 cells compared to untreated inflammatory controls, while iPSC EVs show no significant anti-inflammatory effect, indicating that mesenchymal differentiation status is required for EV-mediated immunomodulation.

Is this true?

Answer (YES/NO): NO